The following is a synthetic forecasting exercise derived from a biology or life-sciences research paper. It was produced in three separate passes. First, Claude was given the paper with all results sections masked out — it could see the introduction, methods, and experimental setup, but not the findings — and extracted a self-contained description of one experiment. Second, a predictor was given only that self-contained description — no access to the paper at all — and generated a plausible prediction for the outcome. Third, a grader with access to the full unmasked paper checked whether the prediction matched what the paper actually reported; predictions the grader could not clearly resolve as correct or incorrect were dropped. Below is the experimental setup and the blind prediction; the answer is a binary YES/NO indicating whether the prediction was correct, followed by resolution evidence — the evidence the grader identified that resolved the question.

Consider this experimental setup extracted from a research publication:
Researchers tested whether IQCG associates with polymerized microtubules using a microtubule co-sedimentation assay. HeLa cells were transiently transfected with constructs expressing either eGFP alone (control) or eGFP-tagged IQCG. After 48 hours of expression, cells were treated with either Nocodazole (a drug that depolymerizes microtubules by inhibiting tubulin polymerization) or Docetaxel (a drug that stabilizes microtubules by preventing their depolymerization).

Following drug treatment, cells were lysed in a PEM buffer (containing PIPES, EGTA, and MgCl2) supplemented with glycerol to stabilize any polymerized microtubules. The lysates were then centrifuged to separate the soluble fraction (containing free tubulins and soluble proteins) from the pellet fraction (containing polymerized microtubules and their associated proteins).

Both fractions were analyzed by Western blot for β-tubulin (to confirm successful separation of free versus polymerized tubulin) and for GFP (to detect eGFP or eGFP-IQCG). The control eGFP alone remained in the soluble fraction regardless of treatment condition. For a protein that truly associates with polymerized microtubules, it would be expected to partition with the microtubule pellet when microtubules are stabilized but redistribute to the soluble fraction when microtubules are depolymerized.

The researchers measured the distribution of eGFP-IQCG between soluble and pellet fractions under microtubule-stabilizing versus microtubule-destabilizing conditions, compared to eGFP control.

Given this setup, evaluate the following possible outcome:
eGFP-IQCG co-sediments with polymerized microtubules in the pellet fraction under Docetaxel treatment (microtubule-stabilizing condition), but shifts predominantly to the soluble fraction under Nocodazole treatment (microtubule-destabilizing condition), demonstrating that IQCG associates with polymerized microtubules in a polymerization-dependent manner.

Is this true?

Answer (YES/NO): NO